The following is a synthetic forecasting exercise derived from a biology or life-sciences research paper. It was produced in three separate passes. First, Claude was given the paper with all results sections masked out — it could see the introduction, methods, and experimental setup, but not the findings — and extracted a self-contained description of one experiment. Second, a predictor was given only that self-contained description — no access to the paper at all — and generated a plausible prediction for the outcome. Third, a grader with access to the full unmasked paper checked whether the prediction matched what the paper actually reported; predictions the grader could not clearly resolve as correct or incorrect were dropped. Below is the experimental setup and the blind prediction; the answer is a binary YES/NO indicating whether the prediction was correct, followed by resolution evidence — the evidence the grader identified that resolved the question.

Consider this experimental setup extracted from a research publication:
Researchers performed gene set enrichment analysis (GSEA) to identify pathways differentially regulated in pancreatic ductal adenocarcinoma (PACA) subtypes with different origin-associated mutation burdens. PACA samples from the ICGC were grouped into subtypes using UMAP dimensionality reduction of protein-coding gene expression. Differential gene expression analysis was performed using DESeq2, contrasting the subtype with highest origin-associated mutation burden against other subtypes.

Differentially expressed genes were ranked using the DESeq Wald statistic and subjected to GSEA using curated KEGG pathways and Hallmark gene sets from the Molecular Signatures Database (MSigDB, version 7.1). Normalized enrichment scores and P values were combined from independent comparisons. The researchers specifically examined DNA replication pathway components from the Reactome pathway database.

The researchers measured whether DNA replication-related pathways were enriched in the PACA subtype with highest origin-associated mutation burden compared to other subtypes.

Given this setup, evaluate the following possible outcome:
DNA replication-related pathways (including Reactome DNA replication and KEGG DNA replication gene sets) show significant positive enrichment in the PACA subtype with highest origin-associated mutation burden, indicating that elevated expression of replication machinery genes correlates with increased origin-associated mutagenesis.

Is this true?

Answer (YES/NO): NO